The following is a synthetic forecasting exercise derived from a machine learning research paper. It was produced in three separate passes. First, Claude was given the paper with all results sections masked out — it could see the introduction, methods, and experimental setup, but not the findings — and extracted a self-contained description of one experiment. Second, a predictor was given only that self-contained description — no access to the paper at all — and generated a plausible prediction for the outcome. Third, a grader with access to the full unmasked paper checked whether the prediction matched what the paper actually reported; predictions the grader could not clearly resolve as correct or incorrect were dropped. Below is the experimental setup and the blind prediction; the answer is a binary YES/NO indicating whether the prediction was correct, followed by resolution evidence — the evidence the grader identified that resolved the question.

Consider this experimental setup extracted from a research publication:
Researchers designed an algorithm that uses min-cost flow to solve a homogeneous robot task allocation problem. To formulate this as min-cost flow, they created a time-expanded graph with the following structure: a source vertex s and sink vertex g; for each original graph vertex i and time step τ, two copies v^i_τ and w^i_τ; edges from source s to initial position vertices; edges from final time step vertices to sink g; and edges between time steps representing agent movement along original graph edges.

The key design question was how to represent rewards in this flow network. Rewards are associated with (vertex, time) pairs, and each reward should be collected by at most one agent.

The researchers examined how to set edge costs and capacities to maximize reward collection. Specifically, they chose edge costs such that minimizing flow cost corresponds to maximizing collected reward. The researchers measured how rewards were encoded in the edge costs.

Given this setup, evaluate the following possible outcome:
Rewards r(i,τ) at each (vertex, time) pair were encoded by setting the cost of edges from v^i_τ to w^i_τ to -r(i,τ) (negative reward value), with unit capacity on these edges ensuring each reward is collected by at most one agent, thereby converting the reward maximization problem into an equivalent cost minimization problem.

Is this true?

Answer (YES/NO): NO